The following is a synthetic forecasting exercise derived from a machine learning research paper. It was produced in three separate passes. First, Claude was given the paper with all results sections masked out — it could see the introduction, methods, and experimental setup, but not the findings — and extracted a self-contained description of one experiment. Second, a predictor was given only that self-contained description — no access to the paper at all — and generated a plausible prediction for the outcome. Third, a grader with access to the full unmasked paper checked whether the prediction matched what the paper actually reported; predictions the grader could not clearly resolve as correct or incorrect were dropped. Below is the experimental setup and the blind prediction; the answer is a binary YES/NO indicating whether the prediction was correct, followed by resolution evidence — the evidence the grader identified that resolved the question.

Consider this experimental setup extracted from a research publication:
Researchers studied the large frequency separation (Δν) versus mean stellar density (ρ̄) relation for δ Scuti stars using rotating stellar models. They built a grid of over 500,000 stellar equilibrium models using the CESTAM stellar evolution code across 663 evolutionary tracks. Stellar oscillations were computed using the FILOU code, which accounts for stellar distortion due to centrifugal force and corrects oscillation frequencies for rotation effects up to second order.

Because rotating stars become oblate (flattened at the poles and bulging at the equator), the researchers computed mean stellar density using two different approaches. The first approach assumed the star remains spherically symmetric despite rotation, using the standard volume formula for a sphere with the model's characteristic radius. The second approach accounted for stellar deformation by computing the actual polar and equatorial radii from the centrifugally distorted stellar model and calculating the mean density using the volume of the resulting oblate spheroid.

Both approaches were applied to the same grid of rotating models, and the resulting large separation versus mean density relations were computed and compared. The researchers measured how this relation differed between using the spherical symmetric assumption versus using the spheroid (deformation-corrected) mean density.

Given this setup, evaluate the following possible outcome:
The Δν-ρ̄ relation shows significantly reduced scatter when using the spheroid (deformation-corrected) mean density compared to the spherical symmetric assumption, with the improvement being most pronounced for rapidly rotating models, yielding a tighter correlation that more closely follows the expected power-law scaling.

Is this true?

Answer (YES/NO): NO